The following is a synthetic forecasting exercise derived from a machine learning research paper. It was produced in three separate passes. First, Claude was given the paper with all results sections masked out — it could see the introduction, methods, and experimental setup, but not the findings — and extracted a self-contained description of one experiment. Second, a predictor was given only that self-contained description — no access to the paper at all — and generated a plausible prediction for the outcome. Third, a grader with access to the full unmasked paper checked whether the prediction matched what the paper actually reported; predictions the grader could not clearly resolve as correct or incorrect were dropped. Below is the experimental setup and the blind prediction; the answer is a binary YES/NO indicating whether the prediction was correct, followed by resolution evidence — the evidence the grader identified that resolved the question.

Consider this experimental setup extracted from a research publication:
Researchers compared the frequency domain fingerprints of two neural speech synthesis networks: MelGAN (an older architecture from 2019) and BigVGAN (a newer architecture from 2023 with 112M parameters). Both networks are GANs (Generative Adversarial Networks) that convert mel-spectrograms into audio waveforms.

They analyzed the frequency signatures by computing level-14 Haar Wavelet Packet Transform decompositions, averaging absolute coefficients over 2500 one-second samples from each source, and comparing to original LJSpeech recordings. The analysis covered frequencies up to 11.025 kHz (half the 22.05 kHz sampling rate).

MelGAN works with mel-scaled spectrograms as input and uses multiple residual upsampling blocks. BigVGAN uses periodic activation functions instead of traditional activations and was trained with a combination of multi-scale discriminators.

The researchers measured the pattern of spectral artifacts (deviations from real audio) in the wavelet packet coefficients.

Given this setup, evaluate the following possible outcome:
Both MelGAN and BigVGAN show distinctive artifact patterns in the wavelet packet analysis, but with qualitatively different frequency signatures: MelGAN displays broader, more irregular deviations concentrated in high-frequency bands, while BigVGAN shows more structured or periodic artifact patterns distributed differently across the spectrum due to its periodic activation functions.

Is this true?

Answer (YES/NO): NO